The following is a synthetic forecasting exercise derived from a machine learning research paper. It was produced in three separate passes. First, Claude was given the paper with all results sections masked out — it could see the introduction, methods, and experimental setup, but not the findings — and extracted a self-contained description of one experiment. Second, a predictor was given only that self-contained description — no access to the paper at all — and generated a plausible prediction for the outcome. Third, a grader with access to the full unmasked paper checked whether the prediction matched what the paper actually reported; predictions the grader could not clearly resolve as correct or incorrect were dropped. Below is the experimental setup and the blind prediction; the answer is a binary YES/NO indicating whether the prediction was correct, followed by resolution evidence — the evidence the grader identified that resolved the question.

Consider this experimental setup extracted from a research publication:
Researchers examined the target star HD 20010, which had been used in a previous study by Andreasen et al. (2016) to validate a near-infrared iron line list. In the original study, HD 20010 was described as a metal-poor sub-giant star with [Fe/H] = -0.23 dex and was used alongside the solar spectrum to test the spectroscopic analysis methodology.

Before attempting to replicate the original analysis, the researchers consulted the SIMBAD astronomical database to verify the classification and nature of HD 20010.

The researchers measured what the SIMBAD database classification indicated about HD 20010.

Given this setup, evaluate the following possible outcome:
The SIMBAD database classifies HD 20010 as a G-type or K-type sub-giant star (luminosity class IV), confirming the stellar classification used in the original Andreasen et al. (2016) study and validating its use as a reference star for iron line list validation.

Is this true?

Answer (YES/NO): NO